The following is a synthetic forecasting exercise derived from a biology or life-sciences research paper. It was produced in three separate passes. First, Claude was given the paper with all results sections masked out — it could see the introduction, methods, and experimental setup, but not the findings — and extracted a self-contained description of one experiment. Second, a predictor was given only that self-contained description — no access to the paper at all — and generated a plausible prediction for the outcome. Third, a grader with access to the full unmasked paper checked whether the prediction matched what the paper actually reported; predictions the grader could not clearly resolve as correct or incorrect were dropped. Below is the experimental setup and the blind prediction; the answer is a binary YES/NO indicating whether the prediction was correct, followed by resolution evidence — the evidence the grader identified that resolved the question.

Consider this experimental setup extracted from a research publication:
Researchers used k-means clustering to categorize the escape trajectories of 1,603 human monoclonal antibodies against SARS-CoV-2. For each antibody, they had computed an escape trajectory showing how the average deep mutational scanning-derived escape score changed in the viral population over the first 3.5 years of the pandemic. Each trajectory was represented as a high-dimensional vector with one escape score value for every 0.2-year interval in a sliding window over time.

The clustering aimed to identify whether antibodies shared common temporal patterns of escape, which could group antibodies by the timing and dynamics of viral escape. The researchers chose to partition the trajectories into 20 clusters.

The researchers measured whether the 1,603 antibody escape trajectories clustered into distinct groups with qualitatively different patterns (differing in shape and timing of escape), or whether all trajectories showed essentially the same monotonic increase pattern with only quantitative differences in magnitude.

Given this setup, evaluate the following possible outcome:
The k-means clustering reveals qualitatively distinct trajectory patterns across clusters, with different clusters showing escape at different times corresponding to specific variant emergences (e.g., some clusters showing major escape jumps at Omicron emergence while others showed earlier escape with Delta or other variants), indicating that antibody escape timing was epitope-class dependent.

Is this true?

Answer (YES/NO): YES